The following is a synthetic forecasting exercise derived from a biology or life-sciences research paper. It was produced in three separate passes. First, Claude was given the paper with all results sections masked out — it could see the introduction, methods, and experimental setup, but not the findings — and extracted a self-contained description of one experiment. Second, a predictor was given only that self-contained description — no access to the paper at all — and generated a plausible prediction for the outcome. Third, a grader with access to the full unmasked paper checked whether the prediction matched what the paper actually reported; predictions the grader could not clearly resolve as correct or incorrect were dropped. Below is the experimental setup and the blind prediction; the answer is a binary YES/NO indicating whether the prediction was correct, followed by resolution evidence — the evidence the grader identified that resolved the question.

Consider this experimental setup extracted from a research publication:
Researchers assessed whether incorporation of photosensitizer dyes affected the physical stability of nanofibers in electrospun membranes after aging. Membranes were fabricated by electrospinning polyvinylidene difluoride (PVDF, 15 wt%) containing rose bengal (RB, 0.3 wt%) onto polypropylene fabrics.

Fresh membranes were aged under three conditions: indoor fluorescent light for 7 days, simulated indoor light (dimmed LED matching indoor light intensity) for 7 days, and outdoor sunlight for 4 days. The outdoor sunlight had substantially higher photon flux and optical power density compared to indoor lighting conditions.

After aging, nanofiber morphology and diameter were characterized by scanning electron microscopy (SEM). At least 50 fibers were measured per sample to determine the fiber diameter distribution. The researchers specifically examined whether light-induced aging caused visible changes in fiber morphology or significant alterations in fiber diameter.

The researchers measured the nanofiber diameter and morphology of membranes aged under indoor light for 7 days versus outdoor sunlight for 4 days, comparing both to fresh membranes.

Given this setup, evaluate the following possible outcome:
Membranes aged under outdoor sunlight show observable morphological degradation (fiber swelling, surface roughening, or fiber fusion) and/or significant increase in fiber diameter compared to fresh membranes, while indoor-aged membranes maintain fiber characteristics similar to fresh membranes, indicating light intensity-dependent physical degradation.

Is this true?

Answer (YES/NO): NO